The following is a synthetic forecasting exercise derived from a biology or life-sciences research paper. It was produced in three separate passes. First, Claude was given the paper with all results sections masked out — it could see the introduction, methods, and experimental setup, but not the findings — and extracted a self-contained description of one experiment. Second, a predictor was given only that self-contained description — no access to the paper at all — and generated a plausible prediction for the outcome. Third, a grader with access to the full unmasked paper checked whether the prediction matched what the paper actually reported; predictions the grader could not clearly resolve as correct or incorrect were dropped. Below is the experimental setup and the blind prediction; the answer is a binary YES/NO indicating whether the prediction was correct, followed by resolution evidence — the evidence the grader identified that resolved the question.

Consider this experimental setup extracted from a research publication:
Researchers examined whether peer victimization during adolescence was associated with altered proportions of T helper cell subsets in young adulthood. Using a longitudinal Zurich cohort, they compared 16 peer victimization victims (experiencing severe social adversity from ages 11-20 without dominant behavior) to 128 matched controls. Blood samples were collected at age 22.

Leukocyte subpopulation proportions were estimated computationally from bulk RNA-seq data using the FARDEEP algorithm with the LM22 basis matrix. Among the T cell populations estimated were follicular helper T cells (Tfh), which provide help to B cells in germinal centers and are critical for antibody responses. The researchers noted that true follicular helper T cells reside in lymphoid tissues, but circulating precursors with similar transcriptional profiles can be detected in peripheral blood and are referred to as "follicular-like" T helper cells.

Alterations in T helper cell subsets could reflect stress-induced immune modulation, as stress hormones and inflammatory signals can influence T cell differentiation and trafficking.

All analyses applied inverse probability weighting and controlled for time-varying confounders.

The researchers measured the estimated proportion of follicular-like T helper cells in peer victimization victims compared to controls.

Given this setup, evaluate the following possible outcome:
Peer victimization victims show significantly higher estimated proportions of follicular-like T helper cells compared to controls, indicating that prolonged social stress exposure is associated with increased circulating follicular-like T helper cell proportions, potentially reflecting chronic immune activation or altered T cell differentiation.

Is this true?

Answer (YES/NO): NO